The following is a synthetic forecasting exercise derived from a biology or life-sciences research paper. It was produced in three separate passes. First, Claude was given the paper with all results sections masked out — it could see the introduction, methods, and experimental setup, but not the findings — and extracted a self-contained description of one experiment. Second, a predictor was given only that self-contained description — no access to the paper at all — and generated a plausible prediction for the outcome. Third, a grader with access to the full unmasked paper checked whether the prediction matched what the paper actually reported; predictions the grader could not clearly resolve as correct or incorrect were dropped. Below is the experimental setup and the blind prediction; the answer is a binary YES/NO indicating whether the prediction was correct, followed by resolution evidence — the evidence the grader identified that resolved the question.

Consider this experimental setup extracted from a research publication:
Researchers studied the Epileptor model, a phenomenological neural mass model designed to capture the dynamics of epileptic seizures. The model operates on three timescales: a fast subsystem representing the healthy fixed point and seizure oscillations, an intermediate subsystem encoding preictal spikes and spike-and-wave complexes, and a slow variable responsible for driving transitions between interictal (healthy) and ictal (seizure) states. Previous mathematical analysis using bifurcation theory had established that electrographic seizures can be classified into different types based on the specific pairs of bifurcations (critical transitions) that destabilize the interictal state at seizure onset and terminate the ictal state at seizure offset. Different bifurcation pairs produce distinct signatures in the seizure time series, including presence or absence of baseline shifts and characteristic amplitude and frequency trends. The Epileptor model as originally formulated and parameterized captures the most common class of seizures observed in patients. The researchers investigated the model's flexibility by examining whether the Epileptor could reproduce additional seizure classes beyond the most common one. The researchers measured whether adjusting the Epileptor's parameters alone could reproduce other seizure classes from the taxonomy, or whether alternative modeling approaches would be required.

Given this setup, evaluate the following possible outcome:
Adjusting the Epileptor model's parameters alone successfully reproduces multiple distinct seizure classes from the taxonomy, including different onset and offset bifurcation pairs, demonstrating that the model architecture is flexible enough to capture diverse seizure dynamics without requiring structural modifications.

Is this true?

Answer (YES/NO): NO